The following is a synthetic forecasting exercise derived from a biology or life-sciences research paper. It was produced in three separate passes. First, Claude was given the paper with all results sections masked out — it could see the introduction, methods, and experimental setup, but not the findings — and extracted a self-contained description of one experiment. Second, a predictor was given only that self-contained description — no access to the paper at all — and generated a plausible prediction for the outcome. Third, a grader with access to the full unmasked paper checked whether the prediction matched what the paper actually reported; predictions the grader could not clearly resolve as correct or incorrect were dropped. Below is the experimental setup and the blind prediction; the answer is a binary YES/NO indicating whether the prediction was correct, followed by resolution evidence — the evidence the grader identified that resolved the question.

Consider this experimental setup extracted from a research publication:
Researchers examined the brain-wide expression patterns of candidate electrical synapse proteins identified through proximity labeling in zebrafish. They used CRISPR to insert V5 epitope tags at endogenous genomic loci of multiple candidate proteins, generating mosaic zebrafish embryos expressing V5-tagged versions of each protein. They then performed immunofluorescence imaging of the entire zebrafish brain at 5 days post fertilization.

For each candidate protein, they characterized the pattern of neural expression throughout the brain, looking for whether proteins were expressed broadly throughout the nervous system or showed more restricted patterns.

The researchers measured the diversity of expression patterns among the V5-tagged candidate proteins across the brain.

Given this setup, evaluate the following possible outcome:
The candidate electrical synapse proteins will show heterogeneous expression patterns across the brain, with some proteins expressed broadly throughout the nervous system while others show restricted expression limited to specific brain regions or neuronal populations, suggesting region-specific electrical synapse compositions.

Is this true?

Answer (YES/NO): YES